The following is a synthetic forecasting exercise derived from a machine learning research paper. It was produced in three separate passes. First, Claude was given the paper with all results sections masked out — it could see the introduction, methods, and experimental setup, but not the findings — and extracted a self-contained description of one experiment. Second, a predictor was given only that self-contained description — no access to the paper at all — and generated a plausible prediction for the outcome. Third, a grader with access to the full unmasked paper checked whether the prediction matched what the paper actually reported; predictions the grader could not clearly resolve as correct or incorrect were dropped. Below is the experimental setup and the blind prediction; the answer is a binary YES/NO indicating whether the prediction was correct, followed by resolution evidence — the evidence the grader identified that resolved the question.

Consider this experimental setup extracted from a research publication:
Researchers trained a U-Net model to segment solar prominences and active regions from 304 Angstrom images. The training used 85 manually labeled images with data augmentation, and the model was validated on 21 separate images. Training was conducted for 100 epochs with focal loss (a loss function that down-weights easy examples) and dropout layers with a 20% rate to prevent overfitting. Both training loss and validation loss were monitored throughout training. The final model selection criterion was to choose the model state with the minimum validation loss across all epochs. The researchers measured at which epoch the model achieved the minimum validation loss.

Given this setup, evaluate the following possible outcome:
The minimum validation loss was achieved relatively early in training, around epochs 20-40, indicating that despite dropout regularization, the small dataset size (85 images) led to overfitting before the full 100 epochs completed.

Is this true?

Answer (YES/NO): NO